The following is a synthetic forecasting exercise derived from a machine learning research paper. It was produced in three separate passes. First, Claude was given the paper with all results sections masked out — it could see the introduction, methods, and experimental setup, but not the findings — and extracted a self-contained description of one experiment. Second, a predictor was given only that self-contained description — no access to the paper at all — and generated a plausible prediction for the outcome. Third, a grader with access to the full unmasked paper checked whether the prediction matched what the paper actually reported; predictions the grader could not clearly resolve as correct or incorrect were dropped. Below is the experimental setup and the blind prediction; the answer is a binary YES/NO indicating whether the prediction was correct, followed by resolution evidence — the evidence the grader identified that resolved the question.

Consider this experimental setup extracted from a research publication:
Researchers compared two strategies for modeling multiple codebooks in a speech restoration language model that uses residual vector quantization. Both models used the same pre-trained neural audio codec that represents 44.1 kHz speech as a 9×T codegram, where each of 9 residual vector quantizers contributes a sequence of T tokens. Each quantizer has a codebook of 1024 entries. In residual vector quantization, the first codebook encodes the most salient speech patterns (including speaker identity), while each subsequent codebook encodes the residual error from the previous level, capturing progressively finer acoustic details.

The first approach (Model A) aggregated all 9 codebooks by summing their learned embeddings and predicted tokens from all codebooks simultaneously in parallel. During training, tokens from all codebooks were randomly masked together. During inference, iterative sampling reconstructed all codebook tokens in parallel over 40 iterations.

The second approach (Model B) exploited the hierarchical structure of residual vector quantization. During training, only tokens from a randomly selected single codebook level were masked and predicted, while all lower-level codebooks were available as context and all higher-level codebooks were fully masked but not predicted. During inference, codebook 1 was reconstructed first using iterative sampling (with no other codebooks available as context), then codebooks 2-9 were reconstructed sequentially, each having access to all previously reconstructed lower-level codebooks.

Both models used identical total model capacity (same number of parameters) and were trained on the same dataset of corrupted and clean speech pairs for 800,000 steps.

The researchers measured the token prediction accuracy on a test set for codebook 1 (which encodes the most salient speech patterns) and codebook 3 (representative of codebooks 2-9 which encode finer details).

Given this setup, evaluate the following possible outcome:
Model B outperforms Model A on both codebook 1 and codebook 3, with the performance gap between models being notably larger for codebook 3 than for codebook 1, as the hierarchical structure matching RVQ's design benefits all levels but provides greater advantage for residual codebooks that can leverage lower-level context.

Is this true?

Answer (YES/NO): NO